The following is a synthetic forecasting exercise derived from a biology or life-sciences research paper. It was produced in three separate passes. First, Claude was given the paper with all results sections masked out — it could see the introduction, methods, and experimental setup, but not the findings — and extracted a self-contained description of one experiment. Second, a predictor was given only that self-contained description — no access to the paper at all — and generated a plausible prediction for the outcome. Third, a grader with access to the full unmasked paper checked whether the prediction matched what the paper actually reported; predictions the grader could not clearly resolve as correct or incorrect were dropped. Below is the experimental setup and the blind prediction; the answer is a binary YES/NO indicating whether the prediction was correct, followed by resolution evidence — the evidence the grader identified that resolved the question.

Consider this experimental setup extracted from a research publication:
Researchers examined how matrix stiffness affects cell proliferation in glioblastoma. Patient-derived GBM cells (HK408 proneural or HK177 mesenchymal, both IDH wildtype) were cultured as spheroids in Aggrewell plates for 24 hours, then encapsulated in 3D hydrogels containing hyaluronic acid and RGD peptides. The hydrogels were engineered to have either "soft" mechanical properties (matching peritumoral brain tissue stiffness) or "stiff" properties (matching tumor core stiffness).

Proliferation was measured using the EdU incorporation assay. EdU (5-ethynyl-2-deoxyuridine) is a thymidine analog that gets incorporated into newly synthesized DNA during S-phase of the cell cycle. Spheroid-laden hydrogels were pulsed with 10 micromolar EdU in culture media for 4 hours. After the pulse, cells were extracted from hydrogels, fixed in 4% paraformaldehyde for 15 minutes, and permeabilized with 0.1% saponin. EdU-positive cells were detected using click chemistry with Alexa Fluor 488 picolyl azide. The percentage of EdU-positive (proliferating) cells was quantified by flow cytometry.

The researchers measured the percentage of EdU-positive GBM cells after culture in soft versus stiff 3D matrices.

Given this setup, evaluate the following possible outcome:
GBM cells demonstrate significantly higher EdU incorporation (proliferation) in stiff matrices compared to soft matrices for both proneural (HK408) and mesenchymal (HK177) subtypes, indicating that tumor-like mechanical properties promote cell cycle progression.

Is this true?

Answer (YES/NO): YES